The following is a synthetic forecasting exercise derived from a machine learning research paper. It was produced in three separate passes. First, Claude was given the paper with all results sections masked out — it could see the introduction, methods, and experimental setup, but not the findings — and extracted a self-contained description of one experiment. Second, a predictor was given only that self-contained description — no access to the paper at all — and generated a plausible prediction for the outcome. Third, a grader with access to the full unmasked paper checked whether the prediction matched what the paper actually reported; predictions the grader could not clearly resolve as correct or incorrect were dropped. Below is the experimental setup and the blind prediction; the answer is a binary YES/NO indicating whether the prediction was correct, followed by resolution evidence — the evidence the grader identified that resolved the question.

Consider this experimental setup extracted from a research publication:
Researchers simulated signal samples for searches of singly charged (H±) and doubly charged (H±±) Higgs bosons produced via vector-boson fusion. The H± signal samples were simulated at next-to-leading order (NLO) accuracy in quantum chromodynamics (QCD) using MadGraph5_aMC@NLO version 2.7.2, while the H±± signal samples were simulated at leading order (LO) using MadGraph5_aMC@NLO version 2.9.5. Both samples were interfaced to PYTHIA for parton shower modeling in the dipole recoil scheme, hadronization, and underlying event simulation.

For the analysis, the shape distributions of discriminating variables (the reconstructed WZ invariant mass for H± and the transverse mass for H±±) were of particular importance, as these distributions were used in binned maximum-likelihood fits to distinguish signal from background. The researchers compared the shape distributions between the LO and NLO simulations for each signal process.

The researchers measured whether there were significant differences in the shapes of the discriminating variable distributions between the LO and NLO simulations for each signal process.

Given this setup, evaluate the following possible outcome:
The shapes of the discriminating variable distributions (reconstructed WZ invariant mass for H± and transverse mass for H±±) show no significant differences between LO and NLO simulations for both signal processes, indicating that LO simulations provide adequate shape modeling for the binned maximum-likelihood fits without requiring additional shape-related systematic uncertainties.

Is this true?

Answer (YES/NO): YES